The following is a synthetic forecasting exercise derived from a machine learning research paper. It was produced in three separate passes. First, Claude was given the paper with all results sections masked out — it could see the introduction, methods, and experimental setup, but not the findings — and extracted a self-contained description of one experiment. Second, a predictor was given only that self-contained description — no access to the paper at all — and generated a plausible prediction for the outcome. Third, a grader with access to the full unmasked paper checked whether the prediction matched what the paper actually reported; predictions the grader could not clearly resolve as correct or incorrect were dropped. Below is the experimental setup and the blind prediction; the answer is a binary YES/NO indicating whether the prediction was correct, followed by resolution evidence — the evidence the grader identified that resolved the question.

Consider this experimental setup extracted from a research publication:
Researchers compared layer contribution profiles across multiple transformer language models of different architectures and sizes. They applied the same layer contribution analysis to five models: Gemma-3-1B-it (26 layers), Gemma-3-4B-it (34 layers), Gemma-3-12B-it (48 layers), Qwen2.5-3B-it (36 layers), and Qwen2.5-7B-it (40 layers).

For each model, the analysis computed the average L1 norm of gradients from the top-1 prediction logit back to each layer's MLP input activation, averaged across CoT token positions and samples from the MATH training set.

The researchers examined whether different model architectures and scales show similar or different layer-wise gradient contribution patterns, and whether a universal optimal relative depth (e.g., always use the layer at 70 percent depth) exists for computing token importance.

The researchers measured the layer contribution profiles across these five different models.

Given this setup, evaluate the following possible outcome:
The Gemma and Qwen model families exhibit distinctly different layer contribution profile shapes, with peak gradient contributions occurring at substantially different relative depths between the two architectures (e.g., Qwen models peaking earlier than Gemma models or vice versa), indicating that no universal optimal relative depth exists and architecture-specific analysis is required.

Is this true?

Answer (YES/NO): YES